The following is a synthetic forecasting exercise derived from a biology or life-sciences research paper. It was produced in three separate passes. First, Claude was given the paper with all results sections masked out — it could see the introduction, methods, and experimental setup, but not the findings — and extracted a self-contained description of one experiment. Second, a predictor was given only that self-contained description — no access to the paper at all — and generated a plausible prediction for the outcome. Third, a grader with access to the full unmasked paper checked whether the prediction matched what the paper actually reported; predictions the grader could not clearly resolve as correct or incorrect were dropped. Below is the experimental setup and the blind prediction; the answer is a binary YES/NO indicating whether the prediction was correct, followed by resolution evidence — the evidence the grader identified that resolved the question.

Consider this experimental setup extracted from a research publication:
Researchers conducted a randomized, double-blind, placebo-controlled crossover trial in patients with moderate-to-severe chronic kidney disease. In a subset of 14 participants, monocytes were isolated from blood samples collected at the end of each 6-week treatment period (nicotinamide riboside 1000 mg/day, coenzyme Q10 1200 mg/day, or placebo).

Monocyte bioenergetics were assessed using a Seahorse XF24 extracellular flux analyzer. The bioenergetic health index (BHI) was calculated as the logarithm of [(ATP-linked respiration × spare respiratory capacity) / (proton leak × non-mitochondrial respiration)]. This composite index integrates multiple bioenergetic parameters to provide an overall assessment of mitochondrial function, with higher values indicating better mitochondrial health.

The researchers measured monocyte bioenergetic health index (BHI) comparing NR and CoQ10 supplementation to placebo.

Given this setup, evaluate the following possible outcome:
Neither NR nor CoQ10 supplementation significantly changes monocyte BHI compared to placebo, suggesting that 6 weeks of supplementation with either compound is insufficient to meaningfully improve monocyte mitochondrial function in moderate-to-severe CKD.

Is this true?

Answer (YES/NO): NO